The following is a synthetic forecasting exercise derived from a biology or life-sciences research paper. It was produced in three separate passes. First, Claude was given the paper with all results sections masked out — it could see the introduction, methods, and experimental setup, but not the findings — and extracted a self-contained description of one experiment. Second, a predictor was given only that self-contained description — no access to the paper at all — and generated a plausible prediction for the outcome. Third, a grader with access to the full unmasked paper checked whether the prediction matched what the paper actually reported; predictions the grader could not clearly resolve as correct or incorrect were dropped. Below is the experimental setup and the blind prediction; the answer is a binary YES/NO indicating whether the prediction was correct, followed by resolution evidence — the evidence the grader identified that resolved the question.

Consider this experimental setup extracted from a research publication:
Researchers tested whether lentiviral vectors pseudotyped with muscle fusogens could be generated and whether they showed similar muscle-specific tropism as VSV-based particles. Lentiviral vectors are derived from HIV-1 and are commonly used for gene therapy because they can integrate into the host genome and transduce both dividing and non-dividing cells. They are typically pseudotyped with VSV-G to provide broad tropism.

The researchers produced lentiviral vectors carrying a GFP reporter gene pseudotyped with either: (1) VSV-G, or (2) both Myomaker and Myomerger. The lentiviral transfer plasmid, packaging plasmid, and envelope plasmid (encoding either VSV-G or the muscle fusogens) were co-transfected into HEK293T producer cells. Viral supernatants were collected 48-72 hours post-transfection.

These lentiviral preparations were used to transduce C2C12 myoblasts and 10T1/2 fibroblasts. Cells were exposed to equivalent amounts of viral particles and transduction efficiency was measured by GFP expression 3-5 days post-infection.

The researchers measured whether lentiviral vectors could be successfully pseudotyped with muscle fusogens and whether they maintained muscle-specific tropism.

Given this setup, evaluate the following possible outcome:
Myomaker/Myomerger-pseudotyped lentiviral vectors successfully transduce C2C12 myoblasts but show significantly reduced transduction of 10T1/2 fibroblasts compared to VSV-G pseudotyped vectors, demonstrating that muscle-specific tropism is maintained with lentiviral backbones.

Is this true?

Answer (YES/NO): NO